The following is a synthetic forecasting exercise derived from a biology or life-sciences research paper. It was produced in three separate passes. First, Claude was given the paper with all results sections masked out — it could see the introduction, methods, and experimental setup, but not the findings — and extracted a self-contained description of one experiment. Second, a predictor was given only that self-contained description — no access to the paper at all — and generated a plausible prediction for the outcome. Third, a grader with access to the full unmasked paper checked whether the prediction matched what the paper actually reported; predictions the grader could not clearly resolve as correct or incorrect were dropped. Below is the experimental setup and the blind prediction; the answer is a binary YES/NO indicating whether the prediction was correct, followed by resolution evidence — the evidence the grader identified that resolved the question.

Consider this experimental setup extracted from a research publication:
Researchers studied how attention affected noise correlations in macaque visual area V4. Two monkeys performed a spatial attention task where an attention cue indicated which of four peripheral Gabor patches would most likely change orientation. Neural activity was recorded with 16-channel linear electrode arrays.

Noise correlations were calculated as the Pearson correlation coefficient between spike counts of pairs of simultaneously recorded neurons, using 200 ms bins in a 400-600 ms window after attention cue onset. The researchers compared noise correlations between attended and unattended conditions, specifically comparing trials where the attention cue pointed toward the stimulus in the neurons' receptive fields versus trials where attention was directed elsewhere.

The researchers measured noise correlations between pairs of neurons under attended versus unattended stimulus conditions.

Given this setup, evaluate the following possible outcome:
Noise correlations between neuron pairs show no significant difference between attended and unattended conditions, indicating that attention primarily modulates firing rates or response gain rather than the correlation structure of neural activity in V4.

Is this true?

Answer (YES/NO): NO